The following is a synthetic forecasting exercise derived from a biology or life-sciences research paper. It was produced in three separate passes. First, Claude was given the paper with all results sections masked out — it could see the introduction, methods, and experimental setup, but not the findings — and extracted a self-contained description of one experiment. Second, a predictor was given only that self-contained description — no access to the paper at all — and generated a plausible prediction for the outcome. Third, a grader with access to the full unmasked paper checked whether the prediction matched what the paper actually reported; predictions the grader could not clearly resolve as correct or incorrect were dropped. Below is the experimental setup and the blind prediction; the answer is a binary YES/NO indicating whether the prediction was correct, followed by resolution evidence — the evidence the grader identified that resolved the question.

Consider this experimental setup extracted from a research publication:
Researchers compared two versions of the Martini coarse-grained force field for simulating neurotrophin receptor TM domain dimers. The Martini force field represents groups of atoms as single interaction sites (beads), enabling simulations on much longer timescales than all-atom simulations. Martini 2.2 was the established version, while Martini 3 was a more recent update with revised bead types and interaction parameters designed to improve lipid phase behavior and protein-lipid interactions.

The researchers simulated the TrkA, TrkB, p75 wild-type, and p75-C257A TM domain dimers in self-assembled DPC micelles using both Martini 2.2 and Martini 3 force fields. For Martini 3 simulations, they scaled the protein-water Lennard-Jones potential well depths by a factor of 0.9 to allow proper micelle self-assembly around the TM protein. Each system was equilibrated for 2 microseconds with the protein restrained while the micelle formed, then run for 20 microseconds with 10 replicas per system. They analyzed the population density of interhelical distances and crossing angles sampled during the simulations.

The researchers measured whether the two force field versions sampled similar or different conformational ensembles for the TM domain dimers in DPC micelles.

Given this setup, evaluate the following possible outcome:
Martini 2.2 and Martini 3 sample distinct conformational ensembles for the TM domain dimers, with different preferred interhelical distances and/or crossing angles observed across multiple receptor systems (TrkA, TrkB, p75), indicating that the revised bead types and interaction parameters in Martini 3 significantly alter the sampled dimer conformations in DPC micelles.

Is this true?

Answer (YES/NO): NO